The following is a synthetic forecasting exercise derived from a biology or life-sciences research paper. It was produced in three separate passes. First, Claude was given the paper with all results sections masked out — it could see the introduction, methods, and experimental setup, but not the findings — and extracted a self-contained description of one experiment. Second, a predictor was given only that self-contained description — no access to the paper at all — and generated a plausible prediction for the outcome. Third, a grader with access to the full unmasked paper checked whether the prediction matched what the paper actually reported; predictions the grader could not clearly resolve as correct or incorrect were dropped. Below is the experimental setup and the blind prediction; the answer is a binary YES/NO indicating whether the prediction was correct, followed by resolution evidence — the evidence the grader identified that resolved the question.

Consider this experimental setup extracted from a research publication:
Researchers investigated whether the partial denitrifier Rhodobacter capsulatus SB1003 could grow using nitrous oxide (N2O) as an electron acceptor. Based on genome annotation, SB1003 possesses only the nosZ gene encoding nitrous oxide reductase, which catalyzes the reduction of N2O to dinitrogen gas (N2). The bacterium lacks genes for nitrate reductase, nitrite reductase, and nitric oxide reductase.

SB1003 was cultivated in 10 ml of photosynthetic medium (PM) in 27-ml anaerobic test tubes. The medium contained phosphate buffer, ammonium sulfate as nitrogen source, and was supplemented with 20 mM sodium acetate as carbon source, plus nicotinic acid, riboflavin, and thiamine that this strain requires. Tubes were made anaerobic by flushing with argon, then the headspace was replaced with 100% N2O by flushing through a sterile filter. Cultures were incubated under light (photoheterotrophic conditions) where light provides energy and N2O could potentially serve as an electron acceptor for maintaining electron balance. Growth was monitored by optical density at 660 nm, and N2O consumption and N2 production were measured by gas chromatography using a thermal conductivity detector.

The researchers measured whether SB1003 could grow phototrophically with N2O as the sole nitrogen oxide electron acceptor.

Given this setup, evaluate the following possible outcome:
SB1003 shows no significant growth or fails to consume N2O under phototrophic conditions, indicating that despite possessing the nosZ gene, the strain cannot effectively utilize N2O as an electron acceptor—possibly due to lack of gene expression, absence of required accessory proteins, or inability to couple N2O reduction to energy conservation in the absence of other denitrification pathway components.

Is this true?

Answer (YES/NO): YES